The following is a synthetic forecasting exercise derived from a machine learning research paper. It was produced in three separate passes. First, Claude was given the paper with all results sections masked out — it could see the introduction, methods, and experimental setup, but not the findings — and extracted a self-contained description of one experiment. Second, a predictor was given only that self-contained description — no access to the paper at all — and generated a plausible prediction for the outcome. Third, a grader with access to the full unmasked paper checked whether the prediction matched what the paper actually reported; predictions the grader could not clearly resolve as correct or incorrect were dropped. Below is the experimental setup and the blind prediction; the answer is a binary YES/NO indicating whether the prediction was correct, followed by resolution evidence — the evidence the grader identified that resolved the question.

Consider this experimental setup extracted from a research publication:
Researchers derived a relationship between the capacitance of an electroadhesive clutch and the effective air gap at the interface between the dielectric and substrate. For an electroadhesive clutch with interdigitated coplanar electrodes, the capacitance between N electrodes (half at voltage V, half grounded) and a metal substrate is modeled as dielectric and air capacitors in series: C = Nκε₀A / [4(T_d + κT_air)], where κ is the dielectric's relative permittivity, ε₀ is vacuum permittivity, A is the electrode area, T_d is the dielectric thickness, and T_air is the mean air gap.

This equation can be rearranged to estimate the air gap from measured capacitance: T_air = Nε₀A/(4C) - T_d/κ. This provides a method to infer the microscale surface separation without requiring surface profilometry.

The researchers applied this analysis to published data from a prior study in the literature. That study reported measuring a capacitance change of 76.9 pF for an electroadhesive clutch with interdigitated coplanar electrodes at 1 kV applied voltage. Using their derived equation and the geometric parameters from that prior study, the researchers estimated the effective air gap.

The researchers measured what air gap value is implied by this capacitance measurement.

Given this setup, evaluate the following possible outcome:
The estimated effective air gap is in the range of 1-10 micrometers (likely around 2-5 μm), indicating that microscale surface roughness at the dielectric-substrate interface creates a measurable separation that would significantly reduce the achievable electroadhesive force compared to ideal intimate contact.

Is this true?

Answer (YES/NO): NO